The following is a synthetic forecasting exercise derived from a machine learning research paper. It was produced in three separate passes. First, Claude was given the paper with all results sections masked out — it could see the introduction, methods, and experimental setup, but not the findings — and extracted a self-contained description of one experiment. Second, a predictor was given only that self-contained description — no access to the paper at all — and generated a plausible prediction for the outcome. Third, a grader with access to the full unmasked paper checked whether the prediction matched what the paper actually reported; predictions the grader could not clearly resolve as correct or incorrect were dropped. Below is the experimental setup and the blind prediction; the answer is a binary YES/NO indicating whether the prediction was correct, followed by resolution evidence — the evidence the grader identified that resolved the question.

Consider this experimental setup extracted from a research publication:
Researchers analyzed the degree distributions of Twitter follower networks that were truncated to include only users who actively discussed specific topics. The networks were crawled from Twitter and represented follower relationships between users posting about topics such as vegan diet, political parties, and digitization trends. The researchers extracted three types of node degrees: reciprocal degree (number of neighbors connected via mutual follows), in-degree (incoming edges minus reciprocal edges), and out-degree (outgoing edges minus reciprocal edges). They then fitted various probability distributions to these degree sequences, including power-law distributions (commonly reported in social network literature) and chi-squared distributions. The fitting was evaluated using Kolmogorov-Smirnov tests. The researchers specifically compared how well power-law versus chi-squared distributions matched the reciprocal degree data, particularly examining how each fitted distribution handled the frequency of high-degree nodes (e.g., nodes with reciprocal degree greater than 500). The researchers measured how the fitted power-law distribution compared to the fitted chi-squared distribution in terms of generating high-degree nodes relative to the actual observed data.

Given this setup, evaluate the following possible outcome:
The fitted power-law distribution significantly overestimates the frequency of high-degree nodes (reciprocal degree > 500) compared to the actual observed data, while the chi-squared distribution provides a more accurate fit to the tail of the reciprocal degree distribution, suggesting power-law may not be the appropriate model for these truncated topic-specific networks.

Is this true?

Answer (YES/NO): YES